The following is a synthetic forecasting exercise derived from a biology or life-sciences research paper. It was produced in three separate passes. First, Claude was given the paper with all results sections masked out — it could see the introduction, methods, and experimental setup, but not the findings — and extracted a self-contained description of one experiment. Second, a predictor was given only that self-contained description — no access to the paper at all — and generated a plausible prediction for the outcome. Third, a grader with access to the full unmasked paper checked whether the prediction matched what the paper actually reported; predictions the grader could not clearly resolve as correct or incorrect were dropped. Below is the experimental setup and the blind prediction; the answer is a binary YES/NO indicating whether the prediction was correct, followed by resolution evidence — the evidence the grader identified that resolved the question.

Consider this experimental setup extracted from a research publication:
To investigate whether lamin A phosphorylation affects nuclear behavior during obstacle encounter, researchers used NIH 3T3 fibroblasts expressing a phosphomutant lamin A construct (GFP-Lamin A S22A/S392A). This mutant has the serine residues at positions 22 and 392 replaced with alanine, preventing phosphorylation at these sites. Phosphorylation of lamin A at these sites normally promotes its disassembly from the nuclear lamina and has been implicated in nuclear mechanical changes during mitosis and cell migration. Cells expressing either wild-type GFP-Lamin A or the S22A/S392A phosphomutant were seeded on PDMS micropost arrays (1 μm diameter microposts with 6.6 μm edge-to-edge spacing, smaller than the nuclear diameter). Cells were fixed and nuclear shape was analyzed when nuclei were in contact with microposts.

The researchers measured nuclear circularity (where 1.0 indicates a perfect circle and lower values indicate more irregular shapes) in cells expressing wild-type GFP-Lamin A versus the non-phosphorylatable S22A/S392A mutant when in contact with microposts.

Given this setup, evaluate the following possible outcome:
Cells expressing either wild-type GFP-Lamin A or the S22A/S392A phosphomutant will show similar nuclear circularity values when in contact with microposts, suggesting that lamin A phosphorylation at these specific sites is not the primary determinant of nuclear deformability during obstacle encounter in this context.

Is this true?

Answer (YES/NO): NO